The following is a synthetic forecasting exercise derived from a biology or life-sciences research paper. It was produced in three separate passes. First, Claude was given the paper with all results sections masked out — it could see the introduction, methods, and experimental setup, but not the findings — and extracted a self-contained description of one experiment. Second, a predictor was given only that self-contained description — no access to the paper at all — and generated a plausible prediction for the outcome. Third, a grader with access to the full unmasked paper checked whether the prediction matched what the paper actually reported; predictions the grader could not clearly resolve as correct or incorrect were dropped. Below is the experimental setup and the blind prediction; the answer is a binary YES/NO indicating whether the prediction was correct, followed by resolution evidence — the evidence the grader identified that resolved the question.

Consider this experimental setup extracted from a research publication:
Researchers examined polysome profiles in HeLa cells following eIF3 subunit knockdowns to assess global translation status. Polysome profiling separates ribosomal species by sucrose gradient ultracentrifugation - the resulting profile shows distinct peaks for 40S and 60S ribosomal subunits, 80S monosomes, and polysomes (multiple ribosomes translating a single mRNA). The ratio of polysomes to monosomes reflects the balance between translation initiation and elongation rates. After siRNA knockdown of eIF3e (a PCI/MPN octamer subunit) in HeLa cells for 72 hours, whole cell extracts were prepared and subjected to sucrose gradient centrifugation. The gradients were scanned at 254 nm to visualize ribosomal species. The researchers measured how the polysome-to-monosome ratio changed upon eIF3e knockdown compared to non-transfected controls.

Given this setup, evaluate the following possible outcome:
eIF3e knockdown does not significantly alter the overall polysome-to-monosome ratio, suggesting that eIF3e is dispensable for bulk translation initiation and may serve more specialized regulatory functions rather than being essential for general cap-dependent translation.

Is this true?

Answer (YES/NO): NO